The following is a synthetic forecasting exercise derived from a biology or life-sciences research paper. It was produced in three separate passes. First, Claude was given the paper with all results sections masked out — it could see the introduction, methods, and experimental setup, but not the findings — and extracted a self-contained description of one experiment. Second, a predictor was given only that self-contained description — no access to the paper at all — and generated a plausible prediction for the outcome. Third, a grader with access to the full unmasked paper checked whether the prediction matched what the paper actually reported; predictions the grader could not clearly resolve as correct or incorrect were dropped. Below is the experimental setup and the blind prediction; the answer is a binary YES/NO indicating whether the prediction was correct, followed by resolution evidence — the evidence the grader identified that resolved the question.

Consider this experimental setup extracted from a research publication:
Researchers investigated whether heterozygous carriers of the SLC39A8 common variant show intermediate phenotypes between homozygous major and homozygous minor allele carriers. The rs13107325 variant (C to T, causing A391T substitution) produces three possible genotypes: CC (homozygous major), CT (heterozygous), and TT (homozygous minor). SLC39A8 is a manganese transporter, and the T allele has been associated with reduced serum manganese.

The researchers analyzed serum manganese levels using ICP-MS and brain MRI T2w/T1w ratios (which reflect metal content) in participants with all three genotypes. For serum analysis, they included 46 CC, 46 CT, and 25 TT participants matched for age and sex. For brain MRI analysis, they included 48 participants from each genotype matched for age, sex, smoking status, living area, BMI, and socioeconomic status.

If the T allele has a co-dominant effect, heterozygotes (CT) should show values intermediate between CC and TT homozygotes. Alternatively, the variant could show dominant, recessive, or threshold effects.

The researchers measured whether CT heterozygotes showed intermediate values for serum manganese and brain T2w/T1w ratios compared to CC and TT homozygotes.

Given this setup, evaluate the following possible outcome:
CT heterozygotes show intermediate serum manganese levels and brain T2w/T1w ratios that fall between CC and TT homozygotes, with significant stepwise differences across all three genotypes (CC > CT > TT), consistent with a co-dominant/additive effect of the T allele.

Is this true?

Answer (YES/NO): NO